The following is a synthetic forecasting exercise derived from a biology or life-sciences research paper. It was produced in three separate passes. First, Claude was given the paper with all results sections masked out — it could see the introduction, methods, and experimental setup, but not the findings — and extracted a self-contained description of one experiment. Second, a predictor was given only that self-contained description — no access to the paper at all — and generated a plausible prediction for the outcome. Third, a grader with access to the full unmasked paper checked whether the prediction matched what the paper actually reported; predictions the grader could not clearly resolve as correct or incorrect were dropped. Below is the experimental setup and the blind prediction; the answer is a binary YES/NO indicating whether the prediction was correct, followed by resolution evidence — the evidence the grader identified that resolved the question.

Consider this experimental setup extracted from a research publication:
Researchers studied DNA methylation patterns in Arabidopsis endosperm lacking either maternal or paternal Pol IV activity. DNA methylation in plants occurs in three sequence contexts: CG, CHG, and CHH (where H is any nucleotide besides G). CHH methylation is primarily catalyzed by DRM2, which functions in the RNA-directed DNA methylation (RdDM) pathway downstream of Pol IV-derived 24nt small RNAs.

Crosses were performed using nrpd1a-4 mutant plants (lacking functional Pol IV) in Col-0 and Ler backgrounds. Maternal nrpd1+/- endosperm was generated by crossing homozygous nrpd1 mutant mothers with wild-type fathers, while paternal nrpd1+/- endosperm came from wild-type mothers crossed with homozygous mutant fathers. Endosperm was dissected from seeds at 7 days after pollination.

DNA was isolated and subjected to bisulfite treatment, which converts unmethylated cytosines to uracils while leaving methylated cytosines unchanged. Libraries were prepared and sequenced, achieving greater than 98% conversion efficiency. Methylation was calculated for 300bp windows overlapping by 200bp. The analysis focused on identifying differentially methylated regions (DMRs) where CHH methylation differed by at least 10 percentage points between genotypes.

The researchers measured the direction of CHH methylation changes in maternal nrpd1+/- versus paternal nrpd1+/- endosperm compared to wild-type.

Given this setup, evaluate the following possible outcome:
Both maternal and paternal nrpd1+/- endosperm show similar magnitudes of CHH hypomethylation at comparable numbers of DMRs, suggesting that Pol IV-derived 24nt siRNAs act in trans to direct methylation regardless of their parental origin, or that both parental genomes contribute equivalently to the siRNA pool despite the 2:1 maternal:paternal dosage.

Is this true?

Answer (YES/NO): NO